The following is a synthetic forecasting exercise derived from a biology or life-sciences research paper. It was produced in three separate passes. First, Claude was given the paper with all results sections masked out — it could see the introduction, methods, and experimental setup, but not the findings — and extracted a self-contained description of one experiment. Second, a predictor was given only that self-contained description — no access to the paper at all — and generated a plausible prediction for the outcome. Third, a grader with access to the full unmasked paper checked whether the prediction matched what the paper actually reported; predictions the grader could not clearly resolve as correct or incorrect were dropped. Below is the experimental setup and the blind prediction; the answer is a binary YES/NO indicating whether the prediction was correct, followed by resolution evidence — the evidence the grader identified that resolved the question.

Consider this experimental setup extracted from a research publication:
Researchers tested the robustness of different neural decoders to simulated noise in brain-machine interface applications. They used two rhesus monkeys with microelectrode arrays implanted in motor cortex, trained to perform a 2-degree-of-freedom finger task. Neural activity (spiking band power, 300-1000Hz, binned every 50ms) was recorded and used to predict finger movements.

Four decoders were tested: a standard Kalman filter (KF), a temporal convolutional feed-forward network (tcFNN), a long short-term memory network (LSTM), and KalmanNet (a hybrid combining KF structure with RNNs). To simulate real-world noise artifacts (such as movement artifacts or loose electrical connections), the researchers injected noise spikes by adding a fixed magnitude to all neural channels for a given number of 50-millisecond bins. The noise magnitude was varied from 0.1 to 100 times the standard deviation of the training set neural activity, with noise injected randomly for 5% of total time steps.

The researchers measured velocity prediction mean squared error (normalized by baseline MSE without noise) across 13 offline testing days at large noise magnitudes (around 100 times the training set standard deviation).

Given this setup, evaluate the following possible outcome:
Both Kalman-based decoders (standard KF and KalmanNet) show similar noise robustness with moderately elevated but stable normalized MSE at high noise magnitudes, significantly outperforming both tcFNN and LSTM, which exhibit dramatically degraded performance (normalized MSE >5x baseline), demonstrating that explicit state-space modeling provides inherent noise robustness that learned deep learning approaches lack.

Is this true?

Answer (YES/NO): NO